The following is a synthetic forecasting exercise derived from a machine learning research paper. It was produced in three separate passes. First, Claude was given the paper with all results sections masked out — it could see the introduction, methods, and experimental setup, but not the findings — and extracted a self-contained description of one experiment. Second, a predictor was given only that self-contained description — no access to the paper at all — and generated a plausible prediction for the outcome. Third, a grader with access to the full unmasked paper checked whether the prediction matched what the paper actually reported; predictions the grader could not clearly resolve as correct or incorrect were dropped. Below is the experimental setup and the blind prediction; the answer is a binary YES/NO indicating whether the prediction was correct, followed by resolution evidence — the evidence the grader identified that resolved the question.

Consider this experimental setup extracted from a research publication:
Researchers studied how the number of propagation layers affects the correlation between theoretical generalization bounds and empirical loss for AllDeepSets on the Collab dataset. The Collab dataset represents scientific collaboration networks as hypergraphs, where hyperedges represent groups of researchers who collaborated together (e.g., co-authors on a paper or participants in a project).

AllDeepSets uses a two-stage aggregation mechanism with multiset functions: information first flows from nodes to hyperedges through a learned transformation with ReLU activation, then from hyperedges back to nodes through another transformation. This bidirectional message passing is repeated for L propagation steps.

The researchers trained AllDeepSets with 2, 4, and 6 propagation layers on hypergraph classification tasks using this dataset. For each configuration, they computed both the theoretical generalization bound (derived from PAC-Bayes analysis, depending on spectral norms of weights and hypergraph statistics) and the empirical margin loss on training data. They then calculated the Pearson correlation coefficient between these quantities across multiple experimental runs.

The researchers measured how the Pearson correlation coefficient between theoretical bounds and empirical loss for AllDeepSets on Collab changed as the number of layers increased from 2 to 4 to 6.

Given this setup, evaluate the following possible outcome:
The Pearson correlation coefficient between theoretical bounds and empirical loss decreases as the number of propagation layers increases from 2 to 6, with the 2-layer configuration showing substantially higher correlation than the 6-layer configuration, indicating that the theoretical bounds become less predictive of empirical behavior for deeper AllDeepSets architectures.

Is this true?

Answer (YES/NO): NO